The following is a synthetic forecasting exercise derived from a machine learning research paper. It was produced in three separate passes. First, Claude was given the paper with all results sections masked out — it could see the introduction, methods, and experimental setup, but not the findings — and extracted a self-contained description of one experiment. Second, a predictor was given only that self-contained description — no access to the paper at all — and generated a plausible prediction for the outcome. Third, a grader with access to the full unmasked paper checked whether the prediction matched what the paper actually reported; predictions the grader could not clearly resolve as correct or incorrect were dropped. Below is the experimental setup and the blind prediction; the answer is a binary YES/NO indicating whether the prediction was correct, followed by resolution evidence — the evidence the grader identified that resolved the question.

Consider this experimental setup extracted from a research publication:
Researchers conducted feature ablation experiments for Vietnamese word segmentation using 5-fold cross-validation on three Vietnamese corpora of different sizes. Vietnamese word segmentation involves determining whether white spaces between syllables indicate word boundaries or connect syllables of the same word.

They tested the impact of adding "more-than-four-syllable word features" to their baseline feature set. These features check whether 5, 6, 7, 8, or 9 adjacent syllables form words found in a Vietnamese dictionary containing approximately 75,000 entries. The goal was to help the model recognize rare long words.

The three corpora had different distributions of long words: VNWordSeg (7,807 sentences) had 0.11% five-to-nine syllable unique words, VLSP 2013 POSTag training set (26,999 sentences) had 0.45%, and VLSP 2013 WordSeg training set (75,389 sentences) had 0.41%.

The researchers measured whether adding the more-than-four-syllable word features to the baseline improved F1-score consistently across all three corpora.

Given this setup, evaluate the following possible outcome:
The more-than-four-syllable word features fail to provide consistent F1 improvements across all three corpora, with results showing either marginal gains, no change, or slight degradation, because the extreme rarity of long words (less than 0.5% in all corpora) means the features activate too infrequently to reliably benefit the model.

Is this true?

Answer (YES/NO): NO